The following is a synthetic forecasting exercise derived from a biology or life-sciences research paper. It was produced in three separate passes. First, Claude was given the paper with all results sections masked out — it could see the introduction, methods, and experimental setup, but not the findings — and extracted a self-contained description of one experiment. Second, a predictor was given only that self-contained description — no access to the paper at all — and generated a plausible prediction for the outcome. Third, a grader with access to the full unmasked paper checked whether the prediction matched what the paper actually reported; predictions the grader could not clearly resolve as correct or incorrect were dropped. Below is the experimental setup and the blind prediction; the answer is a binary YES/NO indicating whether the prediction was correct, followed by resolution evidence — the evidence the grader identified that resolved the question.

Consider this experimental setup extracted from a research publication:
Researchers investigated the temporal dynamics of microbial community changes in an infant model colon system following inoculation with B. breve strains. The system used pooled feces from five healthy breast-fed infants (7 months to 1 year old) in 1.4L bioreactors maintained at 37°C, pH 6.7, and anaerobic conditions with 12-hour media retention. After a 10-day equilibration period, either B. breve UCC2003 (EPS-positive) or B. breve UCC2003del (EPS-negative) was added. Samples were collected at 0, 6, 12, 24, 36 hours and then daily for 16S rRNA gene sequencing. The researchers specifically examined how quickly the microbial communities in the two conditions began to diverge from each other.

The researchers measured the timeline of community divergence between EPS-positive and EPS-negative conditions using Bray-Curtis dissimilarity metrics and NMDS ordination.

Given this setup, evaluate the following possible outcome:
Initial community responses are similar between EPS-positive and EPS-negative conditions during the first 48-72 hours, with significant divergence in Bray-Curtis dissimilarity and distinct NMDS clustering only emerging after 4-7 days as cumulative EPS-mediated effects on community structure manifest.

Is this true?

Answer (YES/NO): NO